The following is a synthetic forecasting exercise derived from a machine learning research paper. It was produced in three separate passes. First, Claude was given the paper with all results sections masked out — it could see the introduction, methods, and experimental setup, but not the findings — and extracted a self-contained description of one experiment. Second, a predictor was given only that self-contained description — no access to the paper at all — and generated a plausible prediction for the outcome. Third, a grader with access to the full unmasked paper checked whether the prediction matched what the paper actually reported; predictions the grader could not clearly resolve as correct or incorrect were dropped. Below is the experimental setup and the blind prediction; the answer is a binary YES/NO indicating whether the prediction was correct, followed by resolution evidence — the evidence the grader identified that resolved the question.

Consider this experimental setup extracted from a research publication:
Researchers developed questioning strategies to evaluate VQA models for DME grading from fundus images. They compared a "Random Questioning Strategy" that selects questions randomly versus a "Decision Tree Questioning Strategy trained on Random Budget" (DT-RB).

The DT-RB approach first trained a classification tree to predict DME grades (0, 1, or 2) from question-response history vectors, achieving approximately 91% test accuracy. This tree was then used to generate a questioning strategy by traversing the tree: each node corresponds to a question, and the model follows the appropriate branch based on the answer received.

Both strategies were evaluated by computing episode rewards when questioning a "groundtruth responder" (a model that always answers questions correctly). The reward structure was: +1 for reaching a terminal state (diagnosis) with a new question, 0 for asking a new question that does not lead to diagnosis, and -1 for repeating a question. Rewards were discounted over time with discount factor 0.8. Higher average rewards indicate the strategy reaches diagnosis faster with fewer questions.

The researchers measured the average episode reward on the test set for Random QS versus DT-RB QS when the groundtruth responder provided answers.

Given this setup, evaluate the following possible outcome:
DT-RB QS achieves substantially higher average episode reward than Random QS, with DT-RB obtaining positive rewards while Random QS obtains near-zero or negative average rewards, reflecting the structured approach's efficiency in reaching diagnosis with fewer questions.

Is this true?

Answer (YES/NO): NO